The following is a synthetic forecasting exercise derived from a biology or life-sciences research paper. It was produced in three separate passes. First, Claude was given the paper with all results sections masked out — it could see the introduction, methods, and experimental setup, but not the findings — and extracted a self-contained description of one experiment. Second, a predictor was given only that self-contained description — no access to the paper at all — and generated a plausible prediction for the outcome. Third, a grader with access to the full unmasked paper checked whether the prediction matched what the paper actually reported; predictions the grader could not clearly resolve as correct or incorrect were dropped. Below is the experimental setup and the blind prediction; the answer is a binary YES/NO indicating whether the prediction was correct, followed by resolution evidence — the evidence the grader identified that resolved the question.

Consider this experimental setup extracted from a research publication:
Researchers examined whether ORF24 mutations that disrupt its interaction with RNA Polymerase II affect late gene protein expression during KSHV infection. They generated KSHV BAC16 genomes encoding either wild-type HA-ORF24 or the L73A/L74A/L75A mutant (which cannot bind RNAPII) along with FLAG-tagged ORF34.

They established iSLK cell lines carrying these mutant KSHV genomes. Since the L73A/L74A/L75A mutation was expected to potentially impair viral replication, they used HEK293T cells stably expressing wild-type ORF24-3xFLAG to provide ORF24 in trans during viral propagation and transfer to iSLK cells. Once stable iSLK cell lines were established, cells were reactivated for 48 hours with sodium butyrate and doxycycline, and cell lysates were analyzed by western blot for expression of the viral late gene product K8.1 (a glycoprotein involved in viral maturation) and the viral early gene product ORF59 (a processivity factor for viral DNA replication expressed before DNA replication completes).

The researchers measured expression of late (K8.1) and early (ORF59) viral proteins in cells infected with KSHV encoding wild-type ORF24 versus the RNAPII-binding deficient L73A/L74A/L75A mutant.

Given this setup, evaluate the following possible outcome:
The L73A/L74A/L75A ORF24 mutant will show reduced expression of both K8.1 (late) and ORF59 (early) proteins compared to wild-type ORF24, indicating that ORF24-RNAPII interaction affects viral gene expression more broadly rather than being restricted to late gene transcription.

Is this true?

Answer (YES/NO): NO